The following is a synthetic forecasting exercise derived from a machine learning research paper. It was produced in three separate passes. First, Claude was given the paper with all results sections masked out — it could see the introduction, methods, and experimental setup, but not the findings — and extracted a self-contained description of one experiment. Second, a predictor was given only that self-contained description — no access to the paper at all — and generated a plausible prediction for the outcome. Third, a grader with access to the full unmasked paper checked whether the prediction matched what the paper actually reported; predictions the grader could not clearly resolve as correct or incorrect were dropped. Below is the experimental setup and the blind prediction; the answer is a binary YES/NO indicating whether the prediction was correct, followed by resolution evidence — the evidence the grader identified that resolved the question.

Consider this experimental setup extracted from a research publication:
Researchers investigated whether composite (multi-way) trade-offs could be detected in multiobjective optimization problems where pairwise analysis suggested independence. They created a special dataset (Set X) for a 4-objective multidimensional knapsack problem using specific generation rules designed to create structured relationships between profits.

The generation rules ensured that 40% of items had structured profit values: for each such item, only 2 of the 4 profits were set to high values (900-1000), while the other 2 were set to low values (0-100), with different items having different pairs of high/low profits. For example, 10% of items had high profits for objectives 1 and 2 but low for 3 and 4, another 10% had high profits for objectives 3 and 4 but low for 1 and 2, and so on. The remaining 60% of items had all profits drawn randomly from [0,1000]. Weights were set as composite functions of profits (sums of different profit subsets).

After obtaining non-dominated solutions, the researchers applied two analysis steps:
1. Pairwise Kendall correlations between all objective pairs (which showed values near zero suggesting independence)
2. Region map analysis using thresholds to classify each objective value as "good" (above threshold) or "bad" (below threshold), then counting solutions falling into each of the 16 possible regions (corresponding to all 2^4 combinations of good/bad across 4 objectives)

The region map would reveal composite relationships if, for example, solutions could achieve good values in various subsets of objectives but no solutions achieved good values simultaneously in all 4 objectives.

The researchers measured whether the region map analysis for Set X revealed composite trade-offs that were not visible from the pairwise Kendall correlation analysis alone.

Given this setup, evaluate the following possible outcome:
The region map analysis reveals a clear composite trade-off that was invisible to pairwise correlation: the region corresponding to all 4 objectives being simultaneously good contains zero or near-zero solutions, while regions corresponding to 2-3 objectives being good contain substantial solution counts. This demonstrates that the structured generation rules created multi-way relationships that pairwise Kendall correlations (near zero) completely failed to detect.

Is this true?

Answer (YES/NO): NO